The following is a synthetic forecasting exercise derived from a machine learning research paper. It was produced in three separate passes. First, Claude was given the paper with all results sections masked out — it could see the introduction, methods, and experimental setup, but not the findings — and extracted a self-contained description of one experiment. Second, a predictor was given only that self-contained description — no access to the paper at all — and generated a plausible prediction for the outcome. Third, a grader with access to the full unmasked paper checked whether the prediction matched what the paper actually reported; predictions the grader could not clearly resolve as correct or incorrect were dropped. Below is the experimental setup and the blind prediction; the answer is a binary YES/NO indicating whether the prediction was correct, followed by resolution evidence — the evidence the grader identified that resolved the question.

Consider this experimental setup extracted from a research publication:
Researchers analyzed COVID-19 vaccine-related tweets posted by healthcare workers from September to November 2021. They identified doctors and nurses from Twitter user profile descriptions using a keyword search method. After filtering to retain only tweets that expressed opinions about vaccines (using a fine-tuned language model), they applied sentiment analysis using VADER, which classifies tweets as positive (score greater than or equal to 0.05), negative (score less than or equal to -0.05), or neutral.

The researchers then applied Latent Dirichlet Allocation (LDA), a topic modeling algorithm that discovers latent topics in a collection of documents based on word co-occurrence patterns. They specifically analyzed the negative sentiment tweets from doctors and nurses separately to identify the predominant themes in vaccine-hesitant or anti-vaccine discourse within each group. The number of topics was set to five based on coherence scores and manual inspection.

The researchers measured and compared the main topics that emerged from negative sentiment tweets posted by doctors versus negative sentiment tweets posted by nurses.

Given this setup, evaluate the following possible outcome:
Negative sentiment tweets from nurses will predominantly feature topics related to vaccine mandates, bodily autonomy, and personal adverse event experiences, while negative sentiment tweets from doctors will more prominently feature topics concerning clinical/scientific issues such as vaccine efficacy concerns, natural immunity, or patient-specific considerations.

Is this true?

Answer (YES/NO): NO